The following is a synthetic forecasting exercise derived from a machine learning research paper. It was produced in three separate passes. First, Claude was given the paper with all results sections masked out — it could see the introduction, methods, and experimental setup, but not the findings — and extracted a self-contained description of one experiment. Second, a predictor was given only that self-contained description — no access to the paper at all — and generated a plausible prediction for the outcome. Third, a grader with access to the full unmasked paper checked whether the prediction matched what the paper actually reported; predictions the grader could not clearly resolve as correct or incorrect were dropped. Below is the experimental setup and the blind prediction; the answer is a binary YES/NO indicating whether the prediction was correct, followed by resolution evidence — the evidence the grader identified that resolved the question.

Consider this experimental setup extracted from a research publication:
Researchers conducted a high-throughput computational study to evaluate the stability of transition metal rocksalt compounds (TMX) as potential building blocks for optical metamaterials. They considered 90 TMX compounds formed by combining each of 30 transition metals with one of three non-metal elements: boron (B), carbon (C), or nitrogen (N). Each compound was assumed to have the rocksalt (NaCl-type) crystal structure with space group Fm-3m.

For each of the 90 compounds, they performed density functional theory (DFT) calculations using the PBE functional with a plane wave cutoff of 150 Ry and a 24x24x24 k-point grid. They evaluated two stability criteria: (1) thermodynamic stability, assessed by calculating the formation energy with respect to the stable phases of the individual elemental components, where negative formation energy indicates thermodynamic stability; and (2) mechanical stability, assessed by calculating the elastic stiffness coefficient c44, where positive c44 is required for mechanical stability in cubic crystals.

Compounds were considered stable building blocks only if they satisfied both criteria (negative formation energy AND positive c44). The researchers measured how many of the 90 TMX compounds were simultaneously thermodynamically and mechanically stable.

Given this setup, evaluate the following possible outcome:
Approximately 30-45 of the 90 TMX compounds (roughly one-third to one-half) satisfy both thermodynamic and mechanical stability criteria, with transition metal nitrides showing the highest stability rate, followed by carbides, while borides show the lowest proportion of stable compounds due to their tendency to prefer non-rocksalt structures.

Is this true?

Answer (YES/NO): NO